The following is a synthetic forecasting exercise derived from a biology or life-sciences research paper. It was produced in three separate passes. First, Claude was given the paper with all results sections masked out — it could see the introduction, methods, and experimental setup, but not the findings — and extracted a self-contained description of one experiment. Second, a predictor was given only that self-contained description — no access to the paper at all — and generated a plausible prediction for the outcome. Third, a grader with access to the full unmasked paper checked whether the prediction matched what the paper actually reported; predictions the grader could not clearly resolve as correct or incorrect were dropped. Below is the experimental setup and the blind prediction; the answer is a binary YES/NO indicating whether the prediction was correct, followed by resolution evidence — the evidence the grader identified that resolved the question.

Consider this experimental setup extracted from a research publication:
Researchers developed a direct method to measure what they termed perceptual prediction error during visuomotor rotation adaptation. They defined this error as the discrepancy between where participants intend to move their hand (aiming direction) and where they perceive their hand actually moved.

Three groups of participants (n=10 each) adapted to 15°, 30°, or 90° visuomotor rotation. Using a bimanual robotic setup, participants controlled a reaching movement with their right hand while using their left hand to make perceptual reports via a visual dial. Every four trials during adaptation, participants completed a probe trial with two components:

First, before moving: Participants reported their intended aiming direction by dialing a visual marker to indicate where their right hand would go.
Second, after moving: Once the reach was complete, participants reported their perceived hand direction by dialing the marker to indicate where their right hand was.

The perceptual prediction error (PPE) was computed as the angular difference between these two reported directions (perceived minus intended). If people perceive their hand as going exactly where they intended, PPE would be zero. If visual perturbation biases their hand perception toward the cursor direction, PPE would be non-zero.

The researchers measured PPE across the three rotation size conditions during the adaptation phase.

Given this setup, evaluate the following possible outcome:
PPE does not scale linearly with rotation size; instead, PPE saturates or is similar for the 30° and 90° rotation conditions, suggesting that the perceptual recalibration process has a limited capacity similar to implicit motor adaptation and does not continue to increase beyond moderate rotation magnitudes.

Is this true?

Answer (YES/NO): NO